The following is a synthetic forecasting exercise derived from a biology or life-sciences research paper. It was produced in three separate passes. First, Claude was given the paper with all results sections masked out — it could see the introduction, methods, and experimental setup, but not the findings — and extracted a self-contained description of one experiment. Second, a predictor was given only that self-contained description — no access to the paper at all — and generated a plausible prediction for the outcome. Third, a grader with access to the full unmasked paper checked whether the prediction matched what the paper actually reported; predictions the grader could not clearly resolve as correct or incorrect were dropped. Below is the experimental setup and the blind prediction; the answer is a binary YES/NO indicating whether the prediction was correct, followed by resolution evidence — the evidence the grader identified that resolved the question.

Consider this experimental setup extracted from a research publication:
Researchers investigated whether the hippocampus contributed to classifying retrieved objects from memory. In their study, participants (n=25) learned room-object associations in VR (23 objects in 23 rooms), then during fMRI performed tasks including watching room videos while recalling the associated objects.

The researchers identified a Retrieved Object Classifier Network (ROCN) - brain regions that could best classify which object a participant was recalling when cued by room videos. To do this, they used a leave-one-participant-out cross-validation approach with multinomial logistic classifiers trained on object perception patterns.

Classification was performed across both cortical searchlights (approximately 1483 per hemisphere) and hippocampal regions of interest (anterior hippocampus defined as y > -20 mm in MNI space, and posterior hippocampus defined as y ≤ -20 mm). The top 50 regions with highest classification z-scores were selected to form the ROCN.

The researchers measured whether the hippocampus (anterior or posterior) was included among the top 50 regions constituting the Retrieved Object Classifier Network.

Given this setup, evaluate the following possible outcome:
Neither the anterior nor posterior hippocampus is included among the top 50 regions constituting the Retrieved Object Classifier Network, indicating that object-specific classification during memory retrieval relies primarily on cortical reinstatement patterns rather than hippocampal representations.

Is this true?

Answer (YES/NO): YES